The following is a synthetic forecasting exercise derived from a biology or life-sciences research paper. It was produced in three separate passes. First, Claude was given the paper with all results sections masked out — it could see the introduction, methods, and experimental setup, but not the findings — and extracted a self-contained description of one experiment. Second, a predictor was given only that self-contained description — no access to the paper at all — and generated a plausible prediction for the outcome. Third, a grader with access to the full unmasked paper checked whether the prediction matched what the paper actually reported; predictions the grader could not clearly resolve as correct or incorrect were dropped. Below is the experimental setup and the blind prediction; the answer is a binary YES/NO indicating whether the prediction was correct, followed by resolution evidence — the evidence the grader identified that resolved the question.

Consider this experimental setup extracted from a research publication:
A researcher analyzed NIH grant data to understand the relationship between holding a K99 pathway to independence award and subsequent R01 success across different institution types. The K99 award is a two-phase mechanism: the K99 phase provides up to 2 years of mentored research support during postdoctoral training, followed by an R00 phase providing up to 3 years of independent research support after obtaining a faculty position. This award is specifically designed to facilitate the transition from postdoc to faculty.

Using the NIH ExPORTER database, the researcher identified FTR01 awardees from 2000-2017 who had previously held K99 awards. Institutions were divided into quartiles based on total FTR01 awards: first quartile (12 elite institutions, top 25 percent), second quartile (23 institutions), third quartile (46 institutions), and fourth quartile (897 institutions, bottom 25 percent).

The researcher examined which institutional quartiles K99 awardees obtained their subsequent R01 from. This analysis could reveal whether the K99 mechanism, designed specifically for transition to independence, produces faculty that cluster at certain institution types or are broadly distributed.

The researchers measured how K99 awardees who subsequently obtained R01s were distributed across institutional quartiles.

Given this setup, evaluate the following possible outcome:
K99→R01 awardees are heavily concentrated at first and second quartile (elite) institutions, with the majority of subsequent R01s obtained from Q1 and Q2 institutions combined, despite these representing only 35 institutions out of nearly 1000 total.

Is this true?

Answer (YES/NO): NO